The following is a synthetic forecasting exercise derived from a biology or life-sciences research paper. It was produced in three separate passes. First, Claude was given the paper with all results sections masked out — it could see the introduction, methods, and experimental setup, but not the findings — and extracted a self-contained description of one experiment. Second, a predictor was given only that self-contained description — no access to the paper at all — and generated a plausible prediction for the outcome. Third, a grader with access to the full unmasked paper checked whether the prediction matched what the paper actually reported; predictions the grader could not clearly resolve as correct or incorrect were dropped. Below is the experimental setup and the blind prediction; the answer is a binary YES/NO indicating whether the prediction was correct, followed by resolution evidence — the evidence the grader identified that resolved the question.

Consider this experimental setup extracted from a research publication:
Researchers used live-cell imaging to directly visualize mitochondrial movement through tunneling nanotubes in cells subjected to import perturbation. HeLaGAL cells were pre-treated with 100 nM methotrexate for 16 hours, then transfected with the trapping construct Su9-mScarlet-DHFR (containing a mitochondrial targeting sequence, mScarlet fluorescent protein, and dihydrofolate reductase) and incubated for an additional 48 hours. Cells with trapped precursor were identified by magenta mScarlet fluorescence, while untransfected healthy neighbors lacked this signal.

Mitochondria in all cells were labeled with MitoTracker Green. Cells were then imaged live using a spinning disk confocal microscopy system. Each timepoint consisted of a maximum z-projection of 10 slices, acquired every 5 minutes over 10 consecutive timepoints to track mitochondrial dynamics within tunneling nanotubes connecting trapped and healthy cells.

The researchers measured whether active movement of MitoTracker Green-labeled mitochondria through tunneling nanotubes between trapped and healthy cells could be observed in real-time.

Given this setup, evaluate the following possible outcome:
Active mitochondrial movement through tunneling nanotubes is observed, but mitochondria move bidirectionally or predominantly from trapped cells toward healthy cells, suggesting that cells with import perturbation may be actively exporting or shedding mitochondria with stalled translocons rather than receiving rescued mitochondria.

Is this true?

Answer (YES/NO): NO